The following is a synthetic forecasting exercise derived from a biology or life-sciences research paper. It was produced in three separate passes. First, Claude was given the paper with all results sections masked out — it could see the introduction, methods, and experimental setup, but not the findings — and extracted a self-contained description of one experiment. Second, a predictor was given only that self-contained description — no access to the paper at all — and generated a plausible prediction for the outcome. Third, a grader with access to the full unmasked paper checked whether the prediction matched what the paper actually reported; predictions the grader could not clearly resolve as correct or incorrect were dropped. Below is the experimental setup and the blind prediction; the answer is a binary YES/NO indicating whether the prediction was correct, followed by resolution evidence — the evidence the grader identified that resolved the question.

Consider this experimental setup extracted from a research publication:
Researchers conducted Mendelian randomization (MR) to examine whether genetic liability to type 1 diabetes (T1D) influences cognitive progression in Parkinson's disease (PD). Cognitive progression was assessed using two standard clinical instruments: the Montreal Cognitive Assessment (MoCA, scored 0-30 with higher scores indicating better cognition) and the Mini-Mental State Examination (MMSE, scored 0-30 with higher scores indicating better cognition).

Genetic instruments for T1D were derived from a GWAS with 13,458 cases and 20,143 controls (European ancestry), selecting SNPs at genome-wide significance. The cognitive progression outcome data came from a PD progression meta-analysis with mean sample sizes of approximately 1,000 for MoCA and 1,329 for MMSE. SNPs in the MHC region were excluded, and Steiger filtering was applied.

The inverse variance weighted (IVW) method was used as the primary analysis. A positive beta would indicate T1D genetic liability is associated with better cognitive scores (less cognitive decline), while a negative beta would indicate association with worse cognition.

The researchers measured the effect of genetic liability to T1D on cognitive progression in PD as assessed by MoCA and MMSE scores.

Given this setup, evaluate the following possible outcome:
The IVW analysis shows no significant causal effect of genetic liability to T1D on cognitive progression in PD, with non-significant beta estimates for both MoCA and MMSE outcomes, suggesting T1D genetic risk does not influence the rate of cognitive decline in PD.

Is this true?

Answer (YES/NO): NO